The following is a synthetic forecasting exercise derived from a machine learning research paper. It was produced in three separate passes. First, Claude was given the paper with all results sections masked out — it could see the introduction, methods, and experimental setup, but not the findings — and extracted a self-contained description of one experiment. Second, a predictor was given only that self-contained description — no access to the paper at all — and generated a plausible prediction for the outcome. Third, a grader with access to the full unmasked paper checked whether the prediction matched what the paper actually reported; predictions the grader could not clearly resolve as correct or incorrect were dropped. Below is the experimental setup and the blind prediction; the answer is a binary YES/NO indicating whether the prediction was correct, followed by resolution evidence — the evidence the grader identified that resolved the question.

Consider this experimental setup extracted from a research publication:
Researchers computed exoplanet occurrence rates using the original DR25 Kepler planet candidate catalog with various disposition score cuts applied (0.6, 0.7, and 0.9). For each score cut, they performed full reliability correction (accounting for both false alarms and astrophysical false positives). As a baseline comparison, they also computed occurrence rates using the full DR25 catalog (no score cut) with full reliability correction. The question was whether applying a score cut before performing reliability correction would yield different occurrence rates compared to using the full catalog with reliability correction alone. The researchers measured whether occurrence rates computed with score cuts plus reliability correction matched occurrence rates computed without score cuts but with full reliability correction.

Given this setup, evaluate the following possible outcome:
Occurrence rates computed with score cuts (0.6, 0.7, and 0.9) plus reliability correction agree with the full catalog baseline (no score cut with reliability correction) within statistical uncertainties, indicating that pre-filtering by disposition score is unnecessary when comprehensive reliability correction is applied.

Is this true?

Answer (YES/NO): YES